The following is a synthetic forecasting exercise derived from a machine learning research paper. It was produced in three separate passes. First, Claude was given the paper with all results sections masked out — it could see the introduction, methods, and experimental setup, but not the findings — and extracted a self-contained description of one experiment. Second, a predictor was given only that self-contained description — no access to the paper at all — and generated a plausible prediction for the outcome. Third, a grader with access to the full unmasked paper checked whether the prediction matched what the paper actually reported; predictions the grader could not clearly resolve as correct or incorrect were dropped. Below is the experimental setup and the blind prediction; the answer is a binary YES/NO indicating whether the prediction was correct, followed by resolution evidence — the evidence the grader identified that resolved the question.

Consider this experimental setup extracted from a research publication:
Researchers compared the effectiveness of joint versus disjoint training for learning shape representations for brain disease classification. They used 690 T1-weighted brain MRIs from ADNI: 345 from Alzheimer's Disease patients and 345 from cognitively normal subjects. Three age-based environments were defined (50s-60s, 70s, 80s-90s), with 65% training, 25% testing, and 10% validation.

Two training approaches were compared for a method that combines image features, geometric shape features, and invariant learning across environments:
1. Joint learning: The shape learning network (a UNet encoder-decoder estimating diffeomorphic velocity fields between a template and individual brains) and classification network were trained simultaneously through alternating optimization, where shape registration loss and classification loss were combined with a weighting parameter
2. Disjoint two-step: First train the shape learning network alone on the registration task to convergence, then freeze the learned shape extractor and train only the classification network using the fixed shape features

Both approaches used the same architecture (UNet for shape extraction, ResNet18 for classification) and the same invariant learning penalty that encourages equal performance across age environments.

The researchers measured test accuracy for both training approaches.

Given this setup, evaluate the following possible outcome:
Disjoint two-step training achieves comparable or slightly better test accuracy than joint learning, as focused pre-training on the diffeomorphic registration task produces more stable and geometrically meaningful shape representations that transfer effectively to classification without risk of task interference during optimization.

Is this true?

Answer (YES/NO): NO